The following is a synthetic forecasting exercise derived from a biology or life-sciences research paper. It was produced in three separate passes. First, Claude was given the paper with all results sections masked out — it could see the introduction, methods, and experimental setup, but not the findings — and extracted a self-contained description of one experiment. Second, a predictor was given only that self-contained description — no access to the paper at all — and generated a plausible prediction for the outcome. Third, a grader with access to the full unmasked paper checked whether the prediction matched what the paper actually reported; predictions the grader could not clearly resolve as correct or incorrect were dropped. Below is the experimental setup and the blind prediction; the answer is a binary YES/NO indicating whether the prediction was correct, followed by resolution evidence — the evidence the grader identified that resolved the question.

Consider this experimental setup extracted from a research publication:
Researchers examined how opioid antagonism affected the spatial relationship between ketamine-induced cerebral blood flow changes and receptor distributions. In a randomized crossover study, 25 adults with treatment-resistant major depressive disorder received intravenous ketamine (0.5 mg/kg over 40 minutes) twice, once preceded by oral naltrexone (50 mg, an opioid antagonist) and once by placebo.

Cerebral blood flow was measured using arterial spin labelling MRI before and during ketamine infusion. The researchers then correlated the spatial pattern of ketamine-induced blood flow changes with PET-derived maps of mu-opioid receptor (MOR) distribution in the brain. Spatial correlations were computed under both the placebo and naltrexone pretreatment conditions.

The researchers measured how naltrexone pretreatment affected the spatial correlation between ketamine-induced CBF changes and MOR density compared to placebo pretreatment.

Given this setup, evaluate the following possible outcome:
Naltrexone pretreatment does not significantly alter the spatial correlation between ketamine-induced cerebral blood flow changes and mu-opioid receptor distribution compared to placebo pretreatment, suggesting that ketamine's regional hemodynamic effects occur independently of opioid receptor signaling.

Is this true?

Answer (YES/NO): NO